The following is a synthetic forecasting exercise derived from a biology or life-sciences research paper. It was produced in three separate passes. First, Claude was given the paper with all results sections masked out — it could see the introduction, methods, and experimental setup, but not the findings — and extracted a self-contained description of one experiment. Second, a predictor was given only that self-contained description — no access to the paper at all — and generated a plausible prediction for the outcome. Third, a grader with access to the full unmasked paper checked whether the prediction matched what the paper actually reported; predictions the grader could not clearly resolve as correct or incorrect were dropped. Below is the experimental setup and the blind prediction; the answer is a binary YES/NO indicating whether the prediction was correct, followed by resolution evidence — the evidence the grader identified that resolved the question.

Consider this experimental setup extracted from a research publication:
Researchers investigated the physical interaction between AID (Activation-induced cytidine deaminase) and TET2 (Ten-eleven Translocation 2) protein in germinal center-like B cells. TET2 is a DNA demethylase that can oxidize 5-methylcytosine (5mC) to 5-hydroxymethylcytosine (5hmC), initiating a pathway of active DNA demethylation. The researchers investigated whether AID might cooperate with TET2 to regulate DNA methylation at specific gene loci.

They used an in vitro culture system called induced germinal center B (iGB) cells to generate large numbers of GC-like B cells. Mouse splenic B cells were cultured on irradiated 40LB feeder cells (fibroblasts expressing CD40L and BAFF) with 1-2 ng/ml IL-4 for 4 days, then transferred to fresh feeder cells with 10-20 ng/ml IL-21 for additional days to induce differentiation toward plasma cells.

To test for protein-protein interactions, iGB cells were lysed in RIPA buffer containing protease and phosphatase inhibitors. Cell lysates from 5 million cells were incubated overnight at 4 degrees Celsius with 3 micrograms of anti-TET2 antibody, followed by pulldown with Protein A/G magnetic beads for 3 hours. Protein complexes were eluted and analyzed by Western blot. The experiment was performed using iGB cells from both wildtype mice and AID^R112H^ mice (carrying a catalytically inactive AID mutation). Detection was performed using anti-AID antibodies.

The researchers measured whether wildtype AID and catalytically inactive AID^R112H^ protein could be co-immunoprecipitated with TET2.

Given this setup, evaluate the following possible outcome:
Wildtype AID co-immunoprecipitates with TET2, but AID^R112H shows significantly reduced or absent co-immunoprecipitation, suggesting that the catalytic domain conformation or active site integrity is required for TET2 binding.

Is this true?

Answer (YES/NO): YES